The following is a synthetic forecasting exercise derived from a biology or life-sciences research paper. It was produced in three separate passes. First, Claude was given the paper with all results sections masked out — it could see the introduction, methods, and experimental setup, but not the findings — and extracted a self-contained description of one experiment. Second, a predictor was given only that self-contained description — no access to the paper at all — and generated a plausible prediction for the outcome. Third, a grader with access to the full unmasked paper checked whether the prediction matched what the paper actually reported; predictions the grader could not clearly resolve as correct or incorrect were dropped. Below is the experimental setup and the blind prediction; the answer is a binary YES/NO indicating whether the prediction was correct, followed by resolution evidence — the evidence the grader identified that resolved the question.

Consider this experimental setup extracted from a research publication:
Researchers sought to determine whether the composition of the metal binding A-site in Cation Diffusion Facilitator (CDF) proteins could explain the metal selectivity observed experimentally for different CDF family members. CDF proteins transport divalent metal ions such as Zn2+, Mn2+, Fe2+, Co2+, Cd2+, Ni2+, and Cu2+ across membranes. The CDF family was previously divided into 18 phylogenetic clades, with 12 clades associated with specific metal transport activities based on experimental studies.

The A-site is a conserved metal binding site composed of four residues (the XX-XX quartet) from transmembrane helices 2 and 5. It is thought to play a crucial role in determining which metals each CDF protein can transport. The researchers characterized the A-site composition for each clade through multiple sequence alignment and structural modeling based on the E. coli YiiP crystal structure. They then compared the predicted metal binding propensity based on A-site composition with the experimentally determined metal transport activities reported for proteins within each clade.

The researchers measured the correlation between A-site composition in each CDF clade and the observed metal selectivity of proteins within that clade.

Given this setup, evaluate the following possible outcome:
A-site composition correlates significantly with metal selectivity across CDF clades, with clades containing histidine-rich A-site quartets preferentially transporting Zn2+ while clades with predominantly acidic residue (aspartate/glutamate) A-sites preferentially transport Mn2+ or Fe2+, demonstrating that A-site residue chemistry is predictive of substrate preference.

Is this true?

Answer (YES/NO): NO